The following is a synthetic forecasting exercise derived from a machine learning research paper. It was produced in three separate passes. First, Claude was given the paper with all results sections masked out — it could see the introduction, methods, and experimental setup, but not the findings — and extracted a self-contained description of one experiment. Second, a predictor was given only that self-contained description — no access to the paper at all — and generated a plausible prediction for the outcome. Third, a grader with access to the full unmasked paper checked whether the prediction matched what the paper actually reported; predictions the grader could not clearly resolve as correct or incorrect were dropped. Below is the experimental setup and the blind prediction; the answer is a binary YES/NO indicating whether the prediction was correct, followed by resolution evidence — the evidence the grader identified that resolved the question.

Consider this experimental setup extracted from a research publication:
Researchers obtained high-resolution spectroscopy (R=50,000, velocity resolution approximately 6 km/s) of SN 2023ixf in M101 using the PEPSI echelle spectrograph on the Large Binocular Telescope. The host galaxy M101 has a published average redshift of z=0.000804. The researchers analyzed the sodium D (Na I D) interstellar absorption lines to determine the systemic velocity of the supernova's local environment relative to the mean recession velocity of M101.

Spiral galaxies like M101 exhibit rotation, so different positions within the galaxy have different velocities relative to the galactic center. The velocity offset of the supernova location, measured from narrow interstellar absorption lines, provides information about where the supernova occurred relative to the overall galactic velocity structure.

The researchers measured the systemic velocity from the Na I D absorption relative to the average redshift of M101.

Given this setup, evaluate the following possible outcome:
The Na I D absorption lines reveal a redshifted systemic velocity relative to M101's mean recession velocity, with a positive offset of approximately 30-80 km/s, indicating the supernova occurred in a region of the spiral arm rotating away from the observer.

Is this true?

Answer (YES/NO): NO